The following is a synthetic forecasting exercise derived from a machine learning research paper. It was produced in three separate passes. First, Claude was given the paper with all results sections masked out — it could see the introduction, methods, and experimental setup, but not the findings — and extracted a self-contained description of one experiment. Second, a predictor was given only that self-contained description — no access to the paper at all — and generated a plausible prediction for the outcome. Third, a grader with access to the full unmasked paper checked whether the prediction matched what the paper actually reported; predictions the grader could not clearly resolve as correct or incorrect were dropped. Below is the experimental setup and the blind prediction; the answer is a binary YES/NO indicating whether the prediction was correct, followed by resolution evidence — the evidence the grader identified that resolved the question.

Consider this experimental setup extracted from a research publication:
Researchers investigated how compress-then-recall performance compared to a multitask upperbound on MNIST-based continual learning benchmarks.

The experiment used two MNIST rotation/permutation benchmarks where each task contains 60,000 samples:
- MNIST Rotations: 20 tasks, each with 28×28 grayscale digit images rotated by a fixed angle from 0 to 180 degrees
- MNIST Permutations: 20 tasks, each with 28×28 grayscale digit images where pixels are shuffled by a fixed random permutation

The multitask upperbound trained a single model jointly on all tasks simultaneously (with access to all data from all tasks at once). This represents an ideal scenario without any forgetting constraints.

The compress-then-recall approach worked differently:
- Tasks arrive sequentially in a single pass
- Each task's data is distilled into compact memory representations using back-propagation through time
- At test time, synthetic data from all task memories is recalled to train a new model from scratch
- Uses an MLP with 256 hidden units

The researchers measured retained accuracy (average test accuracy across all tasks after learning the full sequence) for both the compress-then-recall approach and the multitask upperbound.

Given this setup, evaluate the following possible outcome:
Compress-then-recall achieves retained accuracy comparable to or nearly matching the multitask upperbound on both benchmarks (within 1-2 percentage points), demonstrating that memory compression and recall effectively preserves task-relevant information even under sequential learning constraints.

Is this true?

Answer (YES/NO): YES